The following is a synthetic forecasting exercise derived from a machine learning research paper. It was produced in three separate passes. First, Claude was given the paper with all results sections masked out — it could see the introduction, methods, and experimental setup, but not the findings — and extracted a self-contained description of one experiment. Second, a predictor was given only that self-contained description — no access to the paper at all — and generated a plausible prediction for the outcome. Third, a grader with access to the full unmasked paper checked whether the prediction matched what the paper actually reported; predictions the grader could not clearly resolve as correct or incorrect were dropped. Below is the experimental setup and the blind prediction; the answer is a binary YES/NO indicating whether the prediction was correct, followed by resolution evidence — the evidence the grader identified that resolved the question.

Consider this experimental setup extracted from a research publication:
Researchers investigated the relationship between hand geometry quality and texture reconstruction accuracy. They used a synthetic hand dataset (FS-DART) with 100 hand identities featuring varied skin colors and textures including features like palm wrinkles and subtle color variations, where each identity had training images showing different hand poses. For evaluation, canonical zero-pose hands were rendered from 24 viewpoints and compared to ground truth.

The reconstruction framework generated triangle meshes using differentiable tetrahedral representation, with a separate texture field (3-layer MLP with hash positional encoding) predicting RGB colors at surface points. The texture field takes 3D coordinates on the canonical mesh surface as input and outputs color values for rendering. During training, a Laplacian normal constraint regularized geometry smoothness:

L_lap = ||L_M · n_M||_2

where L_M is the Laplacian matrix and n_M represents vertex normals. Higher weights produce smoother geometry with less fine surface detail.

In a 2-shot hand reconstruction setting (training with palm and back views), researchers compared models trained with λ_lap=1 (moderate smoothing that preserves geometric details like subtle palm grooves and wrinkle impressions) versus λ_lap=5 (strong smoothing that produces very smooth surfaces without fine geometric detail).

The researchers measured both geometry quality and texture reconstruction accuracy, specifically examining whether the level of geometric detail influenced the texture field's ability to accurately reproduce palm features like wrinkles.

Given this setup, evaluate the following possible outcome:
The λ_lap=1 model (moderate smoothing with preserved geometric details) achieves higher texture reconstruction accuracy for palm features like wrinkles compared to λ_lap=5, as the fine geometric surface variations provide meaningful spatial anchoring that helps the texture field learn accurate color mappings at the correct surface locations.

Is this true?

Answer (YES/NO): YES